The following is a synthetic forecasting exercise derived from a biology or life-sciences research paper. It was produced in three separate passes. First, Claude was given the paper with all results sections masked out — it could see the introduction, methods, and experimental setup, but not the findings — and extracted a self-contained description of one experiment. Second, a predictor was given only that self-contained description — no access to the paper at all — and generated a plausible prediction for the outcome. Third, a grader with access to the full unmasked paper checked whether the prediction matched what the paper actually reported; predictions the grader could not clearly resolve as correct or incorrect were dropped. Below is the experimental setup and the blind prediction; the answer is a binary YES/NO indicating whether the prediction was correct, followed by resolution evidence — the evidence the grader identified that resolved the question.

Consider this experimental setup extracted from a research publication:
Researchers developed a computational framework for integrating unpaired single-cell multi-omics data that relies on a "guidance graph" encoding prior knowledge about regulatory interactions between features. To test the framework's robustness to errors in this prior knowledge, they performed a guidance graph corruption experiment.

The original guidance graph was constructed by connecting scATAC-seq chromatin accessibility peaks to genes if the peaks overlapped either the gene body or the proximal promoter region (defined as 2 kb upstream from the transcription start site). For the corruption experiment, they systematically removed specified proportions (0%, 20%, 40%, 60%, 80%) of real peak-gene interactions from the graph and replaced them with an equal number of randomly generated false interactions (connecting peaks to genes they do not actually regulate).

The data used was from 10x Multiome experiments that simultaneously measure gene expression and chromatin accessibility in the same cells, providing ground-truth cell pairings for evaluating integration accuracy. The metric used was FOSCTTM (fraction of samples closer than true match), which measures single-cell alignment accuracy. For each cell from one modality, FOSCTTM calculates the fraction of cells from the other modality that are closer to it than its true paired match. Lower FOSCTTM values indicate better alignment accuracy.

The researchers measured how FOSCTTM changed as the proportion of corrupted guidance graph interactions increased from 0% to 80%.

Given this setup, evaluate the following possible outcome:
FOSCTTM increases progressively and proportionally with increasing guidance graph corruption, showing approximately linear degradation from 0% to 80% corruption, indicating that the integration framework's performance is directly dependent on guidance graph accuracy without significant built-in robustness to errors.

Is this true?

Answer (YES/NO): NO